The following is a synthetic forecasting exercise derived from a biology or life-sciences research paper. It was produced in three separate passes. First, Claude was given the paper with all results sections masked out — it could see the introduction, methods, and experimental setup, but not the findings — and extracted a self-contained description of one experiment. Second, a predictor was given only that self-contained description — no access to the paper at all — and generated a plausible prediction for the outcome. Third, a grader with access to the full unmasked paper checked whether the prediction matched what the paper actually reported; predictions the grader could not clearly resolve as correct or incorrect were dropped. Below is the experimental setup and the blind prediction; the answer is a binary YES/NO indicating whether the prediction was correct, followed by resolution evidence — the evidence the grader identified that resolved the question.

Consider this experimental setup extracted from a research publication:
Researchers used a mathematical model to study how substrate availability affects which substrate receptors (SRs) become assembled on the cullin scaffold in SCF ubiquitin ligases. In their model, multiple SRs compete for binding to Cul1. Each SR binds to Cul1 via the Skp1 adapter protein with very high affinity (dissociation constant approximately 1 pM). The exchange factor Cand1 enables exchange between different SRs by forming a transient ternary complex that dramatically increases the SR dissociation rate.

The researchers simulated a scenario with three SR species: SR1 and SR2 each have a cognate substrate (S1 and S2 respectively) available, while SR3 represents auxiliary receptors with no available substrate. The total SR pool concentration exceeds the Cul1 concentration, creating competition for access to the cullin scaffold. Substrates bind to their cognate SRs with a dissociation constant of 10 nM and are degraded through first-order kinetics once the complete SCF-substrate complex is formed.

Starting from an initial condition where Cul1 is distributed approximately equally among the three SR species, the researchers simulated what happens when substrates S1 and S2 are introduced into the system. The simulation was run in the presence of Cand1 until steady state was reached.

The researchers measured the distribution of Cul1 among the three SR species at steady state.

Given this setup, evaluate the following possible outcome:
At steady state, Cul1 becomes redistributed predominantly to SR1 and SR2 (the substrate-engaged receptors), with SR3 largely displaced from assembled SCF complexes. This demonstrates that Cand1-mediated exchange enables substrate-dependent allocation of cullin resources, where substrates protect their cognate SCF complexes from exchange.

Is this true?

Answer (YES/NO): YES